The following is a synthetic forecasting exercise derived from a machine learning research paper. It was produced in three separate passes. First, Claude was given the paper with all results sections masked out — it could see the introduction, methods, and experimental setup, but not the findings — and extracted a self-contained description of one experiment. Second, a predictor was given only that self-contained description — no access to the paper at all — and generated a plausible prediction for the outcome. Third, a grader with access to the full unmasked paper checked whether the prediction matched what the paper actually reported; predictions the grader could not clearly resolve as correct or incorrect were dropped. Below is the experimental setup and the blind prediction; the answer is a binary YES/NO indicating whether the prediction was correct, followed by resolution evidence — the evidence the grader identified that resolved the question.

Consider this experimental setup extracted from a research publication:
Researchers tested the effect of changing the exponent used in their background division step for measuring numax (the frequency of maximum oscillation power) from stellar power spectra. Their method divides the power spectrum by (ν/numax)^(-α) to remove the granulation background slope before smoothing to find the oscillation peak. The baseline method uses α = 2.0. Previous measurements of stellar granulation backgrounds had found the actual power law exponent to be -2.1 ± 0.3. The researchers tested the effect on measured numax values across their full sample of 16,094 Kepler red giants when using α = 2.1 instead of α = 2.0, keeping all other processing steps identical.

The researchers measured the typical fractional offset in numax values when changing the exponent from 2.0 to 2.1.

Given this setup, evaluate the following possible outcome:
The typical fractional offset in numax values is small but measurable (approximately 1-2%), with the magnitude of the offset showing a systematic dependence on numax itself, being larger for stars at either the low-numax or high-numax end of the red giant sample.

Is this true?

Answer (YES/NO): NO